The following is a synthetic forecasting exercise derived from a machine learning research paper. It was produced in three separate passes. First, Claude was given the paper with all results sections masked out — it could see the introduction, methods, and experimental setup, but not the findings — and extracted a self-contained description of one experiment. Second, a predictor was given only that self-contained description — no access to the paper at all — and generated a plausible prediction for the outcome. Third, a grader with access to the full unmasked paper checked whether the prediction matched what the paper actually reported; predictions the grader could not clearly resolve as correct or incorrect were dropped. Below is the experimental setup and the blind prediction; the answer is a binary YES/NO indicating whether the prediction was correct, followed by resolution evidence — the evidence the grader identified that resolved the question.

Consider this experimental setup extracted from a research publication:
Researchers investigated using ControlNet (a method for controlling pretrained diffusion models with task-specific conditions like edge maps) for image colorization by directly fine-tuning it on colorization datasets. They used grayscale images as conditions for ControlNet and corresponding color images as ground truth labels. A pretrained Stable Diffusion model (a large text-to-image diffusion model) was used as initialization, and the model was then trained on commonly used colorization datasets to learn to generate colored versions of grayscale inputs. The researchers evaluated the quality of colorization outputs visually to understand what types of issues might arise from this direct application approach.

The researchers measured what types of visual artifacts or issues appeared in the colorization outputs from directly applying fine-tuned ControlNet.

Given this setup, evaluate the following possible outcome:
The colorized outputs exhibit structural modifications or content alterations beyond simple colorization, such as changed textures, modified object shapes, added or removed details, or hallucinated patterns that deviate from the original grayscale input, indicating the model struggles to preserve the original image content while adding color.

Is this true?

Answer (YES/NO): NO